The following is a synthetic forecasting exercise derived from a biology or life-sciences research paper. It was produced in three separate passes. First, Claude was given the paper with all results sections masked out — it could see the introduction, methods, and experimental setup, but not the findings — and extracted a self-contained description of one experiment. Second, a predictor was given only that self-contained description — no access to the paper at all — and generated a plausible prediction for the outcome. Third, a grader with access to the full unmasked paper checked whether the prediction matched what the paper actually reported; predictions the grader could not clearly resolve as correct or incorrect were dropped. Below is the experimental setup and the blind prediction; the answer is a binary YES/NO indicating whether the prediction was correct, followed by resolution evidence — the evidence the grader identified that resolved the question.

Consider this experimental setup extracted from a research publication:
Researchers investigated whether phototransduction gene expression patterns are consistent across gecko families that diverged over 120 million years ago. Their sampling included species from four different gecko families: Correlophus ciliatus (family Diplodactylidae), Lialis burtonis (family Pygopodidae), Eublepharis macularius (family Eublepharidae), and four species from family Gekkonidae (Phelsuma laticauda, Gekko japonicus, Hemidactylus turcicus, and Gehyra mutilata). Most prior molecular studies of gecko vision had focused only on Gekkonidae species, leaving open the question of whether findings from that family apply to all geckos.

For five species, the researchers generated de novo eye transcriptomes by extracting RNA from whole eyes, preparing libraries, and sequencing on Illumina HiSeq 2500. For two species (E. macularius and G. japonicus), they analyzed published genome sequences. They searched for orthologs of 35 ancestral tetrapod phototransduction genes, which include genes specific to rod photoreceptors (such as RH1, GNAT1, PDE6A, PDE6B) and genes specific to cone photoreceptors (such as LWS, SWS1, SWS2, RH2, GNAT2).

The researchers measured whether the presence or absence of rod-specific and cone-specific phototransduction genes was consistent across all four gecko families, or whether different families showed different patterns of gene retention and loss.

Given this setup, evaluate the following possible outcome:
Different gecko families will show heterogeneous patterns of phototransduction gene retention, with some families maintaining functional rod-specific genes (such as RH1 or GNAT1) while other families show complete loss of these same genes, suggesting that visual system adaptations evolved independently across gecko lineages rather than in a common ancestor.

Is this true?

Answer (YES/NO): NO